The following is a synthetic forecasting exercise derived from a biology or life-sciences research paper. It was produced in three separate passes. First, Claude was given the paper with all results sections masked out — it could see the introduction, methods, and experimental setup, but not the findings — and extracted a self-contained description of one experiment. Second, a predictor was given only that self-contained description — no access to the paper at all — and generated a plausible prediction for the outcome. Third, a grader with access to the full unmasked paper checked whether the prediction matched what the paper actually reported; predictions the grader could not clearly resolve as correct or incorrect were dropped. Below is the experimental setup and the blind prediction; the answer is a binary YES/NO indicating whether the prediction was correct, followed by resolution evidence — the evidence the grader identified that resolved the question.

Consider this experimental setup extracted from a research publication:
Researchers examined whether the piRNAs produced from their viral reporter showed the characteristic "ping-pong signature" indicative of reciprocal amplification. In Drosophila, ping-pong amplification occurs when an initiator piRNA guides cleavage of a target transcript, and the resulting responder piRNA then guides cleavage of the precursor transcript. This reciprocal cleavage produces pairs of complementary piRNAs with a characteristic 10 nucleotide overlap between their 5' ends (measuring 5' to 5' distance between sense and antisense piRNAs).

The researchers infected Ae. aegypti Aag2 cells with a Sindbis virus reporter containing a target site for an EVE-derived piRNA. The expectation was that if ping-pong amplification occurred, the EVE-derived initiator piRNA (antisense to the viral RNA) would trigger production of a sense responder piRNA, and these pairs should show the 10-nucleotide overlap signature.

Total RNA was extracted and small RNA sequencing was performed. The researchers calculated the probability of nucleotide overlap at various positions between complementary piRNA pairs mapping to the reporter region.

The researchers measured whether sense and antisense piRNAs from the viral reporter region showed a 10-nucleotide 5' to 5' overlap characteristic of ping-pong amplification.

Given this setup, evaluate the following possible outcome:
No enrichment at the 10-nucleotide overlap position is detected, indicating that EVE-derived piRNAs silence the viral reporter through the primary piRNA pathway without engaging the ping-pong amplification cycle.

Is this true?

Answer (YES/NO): NO